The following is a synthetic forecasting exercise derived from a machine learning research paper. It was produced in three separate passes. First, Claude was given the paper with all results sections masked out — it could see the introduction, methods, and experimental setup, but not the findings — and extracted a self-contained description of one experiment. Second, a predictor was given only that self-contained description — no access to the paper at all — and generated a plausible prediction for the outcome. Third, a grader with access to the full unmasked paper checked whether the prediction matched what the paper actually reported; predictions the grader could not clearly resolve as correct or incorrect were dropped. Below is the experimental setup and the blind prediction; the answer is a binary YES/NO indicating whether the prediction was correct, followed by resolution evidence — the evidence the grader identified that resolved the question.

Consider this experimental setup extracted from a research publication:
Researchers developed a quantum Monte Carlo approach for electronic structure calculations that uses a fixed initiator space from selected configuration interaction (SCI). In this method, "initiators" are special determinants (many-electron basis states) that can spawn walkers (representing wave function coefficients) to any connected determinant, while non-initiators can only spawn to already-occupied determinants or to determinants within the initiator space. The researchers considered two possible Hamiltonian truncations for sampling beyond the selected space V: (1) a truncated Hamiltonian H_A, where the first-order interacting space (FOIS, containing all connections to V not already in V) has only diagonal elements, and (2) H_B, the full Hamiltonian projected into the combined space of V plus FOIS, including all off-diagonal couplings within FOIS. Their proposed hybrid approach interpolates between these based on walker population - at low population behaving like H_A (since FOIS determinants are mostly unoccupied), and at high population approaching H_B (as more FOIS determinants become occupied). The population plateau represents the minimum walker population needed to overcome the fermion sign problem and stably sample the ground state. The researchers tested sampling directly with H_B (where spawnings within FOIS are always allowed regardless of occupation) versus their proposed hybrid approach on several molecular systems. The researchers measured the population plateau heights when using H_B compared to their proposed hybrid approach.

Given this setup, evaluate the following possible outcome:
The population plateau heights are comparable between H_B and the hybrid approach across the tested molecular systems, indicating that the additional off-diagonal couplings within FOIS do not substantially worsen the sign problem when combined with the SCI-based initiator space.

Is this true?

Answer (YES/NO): NO